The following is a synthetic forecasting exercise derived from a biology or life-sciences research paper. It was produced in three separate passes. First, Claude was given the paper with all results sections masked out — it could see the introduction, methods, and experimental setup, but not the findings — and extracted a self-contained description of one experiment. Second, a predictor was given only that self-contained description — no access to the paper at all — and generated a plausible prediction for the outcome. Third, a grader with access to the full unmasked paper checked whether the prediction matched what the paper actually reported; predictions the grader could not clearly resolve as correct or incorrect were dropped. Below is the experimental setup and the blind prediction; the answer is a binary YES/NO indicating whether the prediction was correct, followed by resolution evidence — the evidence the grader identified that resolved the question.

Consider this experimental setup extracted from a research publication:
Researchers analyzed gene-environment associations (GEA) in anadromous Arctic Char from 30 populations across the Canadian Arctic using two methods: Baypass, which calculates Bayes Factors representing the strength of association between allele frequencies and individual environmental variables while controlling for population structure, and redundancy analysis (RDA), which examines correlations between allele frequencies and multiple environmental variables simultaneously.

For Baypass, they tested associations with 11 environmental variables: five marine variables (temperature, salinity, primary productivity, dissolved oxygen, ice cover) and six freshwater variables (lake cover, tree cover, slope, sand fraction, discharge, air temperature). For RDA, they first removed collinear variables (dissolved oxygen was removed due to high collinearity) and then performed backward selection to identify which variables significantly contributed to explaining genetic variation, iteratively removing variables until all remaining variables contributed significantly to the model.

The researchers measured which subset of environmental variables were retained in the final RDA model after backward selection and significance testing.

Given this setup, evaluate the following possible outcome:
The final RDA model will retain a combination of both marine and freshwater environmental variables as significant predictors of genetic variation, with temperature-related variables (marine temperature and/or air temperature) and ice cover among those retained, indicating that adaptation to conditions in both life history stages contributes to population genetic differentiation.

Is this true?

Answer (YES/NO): YES